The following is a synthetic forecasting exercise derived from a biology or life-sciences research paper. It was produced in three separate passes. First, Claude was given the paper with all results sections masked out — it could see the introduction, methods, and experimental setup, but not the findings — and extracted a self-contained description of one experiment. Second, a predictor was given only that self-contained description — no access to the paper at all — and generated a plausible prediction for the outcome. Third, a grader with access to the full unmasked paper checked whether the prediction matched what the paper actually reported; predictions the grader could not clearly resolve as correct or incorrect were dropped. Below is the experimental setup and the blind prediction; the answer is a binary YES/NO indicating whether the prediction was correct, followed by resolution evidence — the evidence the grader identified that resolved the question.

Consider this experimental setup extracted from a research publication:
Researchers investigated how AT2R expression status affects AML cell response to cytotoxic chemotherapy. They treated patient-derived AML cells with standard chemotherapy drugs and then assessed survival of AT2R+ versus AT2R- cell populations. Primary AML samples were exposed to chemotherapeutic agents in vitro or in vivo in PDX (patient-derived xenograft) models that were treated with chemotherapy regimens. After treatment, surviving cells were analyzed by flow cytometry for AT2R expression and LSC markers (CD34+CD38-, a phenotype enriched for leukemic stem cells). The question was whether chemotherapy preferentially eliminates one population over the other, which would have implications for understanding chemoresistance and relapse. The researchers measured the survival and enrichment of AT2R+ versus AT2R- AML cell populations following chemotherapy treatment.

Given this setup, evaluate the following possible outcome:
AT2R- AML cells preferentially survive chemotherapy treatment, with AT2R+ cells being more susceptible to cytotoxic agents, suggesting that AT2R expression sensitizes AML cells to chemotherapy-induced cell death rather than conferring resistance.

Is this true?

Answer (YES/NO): YES